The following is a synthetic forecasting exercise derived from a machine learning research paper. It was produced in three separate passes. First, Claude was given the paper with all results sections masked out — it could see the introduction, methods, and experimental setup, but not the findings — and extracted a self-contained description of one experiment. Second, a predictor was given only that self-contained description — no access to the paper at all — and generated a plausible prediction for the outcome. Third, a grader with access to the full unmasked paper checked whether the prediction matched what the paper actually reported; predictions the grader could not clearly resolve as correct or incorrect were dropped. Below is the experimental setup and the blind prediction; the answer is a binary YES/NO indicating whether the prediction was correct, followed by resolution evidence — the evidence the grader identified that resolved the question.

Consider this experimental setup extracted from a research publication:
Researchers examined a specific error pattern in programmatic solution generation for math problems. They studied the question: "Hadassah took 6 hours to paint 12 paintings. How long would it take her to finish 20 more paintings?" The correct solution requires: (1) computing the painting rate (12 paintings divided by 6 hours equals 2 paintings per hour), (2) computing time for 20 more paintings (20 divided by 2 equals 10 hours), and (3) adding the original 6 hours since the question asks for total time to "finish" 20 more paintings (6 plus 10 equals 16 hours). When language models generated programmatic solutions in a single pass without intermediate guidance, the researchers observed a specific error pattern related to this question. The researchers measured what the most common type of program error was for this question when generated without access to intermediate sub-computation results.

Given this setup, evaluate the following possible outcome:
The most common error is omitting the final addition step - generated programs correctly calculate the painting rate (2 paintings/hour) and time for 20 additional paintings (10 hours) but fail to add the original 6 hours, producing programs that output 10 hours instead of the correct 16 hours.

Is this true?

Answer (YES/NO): YES